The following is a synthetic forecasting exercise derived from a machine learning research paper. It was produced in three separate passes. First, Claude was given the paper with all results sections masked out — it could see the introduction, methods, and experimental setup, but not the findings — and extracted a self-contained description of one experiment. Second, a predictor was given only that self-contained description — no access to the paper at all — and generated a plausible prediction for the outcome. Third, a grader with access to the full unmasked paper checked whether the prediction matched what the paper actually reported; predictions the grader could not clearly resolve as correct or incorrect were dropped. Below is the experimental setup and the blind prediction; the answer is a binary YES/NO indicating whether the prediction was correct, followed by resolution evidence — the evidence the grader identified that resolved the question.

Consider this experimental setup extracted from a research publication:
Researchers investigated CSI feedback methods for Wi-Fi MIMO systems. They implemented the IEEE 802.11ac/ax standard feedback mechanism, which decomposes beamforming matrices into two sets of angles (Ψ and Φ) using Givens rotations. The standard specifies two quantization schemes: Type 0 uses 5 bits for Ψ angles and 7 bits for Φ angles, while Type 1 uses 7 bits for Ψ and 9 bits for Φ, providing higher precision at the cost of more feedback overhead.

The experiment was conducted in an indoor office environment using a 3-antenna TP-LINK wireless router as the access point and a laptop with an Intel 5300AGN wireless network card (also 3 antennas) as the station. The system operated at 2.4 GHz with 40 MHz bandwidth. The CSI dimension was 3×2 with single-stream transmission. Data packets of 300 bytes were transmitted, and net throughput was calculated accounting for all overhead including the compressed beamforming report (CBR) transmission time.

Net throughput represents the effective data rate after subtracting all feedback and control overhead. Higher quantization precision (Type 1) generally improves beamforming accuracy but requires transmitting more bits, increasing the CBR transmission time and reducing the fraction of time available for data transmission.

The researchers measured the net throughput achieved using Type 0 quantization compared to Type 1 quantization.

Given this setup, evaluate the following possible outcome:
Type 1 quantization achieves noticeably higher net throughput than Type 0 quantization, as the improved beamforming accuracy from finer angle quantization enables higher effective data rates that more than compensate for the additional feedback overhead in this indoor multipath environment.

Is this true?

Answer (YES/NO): NO